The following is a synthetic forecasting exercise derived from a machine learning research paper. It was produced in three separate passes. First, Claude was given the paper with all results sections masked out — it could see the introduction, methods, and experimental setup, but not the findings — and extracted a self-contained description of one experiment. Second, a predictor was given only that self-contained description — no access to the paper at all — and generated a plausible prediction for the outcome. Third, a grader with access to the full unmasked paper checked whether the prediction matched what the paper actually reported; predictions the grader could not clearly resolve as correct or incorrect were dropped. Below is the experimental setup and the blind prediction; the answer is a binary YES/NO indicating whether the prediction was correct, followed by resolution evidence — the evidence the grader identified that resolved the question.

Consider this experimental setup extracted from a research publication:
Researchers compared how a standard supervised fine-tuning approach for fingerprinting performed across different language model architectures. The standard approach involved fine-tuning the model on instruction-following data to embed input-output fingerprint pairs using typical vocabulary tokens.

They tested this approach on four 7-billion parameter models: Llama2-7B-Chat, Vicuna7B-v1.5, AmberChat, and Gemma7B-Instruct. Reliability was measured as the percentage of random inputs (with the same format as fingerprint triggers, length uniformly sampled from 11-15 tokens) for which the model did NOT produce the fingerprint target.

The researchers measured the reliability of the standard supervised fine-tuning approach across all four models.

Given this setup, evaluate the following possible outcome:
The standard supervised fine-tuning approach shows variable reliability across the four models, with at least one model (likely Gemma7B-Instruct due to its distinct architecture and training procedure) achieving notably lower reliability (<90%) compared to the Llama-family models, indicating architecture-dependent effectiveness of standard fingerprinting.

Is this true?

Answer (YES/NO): NO